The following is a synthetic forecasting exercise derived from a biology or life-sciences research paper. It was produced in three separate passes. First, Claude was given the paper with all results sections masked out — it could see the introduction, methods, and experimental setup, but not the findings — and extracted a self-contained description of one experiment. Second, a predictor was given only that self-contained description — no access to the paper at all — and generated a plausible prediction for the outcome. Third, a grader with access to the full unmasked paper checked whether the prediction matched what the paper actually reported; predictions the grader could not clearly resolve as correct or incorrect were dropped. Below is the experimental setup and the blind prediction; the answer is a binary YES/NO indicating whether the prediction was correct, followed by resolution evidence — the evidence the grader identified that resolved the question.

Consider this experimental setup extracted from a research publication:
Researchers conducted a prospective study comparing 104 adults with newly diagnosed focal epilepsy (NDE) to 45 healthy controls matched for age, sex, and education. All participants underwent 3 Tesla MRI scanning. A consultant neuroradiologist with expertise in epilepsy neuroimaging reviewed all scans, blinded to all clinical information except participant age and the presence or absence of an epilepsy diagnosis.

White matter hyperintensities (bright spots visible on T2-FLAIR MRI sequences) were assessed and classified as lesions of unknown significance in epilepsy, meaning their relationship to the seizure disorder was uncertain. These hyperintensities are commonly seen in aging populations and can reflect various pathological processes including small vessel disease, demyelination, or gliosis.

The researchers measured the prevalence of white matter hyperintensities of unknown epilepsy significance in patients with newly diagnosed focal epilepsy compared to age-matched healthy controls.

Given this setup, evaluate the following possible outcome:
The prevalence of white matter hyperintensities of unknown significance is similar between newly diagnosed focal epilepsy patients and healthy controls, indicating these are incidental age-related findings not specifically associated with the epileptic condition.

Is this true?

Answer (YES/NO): NO